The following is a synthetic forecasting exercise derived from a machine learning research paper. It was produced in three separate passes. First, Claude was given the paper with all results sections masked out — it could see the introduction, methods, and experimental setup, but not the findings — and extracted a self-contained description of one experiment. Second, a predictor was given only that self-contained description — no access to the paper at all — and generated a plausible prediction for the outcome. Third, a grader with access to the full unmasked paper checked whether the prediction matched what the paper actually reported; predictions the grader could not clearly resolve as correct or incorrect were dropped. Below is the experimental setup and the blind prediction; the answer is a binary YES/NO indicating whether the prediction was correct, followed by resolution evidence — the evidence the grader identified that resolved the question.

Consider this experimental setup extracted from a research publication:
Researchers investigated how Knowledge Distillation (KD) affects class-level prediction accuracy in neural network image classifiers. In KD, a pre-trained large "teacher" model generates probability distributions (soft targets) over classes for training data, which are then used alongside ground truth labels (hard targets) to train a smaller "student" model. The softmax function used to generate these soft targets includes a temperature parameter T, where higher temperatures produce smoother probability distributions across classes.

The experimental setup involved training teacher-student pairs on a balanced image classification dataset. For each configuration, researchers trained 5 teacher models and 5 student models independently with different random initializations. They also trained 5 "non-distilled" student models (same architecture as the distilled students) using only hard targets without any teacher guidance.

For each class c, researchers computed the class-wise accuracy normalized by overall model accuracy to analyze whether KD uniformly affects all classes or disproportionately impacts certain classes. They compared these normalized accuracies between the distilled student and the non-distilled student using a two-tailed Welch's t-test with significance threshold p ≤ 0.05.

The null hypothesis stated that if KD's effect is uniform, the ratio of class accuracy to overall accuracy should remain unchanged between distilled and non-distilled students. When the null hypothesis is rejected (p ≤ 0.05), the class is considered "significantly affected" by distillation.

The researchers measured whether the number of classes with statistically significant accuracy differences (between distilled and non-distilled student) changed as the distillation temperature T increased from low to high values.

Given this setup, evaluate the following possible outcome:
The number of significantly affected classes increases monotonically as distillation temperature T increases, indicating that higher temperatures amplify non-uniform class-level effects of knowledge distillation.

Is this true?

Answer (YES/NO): NO